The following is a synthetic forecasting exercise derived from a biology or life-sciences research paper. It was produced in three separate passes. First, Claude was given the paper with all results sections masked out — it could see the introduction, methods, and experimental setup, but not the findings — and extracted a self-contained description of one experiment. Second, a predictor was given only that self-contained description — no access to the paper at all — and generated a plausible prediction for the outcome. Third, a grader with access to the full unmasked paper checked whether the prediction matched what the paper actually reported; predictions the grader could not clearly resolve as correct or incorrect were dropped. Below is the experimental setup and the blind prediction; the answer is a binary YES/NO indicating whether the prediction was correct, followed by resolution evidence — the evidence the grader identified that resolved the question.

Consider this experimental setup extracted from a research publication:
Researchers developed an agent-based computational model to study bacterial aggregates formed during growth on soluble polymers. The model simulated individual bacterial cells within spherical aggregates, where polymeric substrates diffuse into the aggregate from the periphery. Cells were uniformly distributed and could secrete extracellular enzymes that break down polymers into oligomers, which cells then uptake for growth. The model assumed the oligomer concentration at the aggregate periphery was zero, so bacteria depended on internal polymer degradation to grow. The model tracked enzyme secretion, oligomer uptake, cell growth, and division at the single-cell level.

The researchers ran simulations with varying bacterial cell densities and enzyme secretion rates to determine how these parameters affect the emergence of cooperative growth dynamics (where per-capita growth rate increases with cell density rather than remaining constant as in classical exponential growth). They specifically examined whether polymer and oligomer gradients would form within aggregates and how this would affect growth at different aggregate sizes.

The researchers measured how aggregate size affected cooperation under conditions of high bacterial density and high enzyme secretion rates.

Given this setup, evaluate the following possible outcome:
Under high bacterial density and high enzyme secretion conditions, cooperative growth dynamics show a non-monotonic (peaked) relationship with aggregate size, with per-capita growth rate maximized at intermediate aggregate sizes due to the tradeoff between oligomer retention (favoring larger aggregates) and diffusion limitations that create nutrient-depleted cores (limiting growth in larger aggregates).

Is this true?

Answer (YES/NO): NO